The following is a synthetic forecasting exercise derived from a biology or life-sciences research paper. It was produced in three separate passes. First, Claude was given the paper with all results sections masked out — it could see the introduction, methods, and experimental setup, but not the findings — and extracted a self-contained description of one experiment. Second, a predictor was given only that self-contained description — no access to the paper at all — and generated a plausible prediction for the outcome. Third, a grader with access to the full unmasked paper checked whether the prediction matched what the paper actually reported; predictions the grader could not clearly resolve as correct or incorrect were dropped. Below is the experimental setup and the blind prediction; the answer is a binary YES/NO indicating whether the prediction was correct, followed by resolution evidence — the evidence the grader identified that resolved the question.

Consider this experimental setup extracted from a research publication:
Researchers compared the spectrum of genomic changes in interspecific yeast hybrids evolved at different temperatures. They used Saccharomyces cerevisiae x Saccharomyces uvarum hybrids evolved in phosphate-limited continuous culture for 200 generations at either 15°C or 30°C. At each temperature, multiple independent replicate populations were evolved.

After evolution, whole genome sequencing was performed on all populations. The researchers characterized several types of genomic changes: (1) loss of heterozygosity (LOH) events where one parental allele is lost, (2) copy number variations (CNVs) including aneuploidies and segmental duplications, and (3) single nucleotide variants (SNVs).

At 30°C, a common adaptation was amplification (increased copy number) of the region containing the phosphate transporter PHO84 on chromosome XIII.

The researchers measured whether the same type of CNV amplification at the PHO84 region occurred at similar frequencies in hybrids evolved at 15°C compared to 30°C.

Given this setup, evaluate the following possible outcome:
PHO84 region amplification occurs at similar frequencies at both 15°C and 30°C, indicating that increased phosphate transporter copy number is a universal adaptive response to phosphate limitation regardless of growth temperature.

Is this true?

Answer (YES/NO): NO